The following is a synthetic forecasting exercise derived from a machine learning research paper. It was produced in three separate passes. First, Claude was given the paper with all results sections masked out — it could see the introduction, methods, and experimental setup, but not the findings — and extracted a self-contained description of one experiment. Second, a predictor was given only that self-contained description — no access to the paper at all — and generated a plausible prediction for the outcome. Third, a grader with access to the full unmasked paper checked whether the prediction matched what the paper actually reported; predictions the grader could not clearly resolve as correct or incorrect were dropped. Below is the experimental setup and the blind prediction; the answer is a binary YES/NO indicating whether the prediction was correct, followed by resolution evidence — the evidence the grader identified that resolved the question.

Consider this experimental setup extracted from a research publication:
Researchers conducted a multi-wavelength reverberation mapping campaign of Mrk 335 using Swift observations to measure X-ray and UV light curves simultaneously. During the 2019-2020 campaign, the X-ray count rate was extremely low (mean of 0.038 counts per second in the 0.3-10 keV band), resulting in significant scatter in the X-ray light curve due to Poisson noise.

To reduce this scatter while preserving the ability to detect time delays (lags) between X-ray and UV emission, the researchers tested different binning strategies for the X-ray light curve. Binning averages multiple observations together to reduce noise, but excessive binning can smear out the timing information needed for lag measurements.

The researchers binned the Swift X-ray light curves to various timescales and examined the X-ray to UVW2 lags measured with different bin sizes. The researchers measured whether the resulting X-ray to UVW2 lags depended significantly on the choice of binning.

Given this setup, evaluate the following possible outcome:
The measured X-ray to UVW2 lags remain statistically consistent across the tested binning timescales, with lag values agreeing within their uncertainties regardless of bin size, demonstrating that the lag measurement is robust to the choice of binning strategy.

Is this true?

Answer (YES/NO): YES